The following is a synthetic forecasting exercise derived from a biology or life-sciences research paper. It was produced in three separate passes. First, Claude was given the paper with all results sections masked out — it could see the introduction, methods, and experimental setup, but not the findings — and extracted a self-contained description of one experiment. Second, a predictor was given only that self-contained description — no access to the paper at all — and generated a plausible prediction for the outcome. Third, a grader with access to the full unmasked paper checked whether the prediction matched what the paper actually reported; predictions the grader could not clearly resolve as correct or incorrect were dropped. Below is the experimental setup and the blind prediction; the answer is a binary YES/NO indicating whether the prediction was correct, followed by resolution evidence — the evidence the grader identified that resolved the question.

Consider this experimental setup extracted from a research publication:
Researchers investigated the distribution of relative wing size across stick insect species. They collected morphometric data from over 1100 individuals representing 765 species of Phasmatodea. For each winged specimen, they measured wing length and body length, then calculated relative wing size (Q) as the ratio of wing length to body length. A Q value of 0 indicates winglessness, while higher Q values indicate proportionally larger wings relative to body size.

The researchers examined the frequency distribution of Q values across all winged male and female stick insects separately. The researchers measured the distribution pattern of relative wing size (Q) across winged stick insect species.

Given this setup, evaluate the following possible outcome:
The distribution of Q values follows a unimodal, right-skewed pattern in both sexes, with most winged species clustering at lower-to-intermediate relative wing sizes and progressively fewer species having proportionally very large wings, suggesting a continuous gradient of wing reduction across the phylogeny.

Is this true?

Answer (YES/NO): NO